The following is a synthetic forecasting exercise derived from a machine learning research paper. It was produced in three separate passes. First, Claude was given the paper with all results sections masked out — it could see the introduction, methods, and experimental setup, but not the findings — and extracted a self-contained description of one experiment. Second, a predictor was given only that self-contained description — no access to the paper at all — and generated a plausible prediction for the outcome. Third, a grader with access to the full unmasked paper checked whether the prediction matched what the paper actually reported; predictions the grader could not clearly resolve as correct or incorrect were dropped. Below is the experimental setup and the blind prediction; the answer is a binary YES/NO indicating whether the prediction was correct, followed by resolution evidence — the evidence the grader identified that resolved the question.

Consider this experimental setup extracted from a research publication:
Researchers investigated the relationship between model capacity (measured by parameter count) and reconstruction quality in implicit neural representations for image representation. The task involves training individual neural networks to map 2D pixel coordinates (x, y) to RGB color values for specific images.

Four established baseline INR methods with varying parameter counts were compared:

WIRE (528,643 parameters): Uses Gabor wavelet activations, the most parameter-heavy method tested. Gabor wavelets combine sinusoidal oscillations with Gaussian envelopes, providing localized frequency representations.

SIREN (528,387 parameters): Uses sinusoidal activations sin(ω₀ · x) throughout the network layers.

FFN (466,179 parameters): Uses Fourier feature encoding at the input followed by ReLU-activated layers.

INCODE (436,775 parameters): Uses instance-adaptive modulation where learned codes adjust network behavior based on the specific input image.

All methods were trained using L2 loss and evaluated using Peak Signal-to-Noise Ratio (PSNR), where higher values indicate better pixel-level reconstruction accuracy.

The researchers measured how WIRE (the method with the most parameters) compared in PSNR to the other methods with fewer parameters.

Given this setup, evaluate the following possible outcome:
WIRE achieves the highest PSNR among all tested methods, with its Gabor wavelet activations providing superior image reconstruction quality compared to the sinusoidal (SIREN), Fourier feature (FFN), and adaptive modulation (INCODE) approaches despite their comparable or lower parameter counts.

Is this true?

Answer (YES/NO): NO